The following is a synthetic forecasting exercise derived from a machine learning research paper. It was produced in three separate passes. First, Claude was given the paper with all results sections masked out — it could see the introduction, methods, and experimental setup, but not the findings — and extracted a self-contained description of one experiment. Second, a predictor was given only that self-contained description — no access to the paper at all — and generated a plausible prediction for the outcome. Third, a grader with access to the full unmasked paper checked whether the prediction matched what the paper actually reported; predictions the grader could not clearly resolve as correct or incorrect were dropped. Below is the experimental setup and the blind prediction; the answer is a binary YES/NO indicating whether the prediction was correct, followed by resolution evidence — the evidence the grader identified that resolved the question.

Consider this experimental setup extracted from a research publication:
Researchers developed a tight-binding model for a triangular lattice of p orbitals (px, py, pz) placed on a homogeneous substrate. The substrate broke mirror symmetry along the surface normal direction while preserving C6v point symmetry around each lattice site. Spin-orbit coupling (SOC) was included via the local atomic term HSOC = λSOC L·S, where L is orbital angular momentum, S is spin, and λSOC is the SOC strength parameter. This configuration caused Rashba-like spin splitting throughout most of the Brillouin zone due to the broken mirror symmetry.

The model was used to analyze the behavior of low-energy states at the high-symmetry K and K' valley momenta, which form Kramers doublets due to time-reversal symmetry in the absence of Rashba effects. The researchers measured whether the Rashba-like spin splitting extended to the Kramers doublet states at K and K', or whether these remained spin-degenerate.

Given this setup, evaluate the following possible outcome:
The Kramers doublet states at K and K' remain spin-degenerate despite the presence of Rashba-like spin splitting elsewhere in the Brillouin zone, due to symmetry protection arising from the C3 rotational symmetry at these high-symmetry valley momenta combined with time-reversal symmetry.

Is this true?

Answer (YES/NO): NO